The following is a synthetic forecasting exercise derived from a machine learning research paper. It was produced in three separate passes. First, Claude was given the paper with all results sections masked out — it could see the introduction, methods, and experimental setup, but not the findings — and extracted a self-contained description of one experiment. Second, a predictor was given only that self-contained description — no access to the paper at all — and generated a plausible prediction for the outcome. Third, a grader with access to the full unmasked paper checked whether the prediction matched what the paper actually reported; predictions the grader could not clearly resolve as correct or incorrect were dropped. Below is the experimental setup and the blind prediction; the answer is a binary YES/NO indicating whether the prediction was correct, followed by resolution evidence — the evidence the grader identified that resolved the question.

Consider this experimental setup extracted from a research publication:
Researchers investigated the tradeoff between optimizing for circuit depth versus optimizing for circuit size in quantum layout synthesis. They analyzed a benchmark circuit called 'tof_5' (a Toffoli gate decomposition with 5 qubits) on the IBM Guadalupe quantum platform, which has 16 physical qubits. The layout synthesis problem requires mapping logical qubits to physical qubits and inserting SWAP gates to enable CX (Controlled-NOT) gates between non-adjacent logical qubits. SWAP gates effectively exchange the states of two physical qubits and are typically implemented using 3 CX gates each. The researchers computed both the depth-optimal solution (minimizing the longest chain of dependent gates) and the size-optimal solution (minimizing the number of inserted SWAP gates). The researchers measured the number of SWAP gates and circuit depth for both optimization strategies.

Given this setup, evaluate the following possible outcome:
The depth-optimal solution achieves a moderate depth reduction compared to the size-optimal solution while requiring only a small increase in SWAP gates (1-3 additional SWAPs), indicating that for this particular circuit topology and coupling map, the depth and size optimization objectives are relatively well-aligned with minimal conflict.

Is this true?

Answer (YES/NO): NO